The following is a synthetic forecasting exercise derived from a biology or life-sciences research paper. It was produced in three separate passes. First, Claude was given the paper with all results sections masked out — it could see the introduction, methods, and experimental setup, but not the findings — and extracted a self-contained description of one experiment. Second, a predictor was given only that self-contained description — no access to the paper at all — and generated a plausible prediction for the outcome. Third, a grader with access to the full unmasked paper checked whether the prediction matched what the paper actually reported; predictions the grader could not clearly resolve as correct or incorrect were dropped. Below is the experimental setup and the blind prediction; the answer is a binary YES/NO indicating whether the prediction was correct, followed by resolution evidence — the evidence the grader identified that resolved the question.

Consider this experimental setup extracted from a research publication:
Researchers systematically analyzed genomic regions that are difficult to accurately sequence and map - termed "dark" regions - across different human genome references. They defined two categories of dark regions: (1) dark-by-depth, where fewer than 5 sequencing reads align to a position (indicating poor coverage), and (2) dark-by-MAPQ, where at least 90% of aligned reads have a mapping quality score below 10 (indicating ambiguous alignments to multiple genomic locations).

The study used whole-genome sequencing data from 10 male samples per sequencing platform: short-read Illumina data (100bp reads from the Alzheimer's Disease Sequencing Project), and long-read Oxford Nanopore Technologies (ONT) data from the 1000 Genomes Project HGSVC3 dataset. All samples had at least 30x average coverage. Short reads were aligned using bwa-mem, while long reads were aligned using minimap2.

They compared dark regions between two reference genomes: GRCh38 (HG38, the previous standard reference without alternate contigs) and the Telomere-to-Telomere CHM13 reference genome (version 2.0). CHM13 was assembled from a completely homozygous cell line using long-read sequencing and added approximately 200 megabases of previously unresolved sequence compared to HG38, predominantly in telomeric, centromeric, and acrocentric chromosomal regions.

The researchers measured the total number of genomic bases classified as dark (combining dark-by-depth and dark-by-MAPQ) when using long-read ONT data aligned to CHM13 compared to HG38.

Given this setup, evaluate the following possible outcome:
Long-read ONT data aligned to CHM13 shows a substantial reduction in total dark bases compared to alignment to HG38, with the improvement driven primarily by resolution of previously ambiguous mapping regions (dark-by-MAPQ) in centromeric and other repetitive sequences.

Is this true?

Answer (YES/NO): NO